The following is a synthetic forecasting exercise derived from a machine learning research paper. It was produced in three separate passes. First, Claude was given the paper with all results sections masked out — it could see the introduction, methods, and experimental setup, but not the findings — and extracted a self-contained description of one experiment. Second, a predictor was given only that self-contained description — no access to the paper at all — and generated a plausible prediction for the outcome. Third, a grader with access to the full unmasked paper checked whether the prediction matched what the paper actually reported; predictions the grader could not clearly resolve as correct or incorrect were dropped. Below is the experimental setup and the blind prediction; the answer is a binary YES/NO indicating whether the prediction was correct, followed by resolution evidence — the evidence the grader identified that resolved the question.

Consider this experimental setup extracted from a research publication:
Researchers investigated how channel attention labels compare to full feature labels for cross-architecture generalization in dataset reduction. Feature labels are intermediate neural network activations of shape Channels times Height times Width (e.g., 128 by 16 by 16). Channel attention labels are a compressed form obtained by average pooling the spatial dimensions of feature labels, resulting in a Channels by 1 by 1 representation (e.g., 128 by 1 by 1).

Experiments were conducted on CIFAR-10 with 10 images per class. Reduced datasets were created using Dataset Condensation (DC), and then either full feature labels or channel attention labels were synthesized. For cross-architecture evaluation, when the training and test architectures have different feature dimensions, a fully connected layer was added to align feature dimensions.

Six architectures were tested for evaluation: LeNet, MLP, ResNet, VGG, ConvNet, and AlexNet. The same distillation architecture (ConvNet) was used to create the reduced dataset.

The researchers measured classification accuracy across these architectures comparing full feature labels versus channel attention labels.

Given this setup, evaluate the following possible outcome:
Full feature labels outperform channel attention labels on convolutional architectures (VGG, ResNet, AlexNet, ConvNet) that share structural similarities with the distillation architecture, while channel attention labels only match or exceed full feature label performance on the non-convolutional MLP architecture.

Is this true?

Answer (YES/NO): NO